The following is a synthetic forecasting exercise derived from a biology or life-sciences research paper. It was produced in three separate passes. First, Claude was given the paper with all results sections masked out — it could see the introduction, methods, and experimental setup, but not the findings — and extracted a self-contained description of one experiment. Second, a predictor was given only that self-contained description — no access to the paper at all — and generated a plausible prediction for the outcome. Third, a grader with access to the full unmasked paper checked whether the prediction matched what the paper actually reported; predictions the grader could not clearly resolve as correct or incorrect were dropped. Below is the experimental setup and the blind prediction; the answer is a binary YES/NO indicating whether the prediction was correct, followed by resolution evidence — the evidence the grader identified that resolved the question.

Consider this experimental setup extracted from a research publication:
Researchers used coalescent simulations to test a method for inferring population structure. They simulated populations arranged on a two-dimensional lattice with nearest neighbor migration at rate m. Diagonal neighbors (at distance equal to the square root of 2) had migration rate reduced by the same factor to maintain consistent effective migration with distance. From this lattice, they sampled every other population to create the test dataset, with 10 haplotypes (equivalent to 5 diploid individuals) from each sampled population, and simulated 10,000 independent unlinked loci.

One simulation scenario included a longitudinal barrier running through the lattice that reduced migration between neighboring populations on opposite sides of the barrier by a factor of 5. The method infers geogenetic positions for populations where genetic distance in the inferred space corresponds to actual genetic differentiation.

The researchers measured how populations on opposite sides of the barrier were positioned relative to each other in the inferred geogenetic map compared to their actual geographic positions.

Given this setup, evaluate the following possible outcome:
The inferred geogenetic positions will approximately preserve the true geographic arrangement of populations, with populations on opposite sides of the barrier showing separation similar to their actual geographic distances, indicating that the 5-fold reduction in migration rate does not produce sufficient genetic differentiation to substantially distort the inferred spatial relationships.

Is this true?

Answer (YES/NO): NO